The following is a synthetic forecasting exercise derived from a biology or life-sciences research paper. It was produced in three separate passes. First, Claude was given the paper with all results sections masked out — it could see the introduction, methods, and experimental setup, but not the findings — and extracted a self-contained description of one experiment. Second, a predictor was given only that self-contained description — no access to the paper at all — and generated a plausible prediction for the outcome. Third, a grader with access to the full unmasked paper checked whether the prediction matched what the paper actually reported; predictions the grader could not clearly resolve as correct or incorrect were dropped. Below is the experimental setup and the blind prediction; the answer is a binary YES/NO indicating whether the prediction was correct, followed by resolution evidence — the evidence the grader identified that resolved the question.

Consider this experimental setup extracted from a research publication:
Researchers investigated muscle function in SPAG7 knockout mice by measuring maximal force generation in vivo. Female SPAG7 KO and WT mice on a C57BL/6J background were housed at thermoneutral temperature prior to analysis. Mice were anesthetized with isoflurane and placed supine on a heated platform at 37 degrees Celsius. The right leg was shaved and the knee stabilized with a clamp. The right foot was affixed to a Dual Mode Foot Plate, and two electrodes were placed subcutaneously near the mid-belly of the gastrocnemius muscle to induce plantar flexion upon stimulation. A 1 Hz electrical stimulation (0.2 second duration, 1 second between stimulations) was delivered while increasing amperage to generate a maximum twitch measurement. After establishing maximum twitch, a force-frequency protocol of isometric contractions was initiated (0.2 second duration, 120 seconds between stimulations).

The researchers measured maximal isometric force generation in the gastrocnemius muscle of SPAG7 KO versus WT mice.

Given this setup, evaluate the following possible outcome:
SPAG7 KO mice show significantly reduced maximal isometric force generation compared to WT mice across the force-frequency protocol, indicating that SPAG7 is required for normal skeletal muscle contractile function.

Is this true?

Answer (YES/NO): YES